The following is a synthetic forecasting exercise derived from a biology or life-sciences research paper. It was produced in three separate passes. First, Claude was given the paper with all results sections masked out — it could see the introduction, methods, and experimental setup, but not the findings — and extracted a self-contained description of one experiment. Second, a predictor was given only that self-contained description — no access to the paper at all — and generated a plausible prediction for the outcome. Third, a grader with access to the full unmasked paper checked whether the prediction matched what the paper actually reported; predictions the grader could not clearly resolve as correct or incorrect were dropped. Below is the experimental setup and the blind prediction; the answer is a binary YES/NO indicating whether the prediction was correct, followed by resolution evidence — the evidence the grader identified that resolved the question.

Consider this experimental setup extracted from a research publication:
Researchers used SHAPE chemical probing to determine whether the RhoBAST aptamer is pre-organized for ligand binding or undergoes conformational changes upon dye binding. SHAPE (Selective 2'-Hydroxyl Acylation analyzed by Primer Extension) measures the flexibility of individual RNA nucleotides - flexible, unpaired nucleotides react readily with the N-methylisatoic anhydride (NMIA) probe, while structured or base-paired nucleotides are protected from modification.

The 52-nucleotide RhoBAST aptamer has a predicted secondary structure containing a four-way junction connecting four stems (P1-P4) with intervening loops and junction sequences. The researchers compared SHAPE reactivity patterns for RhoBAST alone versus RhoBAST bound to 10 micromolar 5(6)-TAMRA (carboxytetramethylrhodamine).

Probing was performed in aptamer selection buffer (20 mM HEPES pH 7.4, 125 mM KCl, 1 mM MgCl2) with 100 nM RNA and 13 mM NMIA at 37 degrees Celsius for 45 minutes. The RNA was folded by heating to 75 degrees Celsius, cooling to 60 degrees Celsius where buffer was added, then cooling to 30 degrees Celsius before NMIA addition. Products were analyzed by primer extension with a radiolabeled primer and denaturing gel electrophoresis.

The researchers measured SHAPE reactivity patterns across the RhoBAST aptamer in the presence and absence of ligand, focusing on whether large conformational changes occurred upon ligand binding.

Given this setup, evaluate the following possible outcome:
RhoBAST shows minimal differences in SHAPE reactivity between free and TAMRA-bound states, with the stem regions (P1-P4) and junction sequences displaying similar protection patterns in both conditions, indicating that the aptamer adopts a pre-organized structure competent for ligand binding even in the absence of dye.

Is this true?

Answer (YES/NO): YES